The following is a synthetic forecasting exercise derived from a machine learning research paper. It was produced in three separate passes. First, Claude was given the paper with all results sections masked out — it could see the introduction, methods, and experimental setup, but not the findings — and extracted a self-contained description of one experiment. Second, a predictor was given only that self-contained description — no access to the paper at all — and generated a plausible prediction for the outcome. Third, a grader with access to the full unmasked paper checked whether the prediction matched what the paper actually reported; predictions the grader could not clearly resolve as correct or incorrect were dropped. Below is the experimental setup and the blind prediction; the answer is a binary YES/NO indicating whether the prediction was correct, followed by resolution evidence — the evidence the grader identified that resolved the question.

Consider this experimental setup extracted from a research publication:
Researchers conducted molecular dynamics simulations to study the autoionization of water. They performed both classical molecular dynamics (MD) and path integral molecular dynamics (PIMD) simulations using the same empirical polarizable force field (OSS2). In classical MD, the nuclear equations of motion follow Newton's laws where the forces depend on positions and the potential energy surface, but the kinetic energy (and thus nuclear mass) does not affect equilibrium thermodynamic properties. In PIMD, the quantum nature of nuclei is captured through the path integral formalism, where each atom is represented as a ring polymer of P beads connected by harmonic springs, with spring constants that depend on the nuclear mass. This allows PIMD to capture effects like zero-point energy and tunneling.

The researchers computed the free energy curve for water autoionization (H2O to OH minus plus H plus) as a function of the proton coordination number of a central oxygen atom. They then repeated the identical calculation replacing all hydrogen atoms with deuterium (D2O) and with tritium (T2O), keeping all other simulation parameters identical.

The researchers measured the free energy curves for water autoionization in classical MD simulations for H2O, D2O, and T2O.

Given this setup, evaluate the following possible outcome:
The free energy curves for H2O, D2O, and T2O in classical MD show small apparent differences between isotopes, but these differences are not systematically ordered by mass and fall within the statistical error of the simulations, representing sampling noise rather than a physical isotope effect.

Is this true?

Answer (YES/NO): NO